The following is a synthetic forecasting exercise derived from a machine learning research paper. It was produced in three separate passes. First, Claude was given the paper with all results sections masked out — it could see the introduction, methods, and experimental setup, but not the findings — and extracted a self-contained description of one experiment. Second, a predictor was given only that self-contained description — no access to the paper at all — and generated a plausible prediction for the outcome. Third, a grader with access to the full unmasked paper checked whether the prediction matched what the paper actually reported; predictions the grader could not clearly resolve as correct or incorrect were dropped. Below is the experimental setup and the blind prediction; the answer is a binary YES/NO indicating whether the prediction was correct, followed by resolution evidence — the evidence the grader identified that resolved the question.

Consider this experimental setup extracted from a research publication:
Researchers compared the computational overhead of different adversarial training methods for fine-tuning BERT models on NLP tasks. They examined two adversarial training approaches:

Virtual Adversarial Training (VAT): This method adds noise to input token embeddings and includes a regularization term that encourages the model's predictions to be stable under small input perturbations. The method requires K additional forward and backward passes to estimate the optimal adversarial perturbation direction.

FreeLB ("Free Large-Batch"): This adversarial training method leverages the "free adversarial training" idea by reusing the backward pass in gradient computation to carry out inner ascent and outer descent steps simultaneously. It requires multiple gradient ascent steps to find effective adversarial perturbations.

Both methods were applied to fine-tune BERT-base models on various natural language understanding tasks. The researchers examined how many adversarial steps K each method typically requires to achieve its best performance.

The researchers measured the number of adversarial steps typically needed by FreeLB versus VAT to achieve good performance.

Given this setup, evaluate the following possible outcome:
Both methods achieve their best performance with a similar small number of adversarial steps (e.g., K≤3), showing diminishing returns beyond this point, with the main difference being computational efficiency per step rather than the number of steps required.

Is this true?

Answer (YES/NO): NO